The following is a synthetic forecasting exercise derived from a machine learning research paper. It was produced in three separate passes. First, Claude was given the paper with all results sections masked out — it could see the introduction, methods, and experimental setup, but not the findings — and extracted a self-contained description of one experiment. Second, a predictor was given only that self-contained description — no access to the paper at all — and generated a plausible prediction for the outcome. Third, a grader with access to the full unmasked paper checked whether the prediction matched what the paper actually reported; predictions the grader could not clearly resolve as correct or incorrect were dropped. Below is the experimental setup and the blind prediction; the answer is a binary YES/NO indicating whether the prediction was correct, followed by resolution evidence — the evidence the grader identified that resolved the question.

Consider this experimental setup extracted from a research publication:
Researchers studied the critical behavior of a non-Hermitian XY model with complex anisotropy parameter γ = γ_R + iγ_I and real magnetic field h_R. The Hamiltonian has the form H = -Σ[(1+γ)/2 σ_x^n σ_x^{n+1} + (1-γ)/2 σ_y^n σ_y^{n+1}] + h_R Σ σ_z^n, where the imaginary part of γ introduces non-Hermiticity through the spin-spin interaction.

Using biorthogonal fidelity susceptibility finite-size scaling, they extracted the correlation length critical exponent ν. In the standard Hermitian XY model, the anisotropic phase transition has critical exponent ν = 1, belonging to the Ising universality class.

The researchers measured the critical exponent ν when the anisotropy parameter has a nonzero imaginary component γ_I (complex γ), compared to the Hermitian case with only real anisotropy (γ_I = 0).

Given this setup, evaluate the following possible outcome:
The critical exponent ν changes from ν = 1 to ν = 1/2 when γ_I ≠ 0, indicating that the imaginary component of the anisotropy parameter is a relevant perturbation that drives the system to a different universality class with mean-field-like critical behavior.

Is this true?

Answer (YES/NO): YES